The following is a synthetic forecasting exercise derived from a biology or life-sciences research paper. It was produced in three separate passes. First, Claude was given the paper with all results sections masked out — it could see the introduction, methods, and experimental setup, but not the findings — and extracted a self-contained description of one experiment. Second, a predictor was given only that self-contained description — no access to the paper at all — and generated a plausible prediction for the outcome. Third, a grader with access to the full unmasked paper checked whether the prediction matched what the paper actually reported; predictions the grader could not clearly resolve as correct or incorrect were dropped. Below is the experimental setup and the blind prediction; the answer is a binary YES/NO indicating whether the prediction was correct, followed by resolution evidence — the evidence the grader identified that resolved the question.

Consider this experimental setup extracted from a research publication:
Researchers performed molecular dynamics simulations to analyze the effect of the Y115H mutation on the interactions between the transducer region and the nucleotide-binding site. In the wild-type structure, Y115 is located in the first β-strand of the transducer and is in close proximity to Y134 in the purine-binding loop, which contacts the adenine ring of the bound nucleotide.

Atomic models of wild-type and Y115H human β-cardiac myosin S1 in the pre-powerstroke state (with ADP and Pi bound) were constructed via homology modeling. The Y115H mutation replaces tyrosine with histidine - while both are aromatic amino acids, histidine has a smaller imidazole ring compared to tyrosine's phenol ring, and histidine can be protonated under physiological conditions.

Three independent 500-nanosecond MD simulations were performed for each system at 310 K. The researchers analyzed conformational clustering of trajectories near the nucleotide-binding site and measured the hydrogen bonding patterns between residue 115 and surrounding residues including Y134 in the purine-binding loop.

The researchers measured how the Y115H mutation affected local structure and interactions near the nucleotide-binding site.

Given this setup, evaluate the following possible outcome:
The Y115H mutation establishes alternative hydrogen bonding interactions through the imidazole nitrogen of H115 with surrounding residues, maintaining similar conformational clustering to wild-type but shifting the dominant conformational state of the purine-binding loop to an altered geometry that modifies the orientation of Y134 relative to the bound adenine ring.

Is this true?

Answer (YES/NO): NO